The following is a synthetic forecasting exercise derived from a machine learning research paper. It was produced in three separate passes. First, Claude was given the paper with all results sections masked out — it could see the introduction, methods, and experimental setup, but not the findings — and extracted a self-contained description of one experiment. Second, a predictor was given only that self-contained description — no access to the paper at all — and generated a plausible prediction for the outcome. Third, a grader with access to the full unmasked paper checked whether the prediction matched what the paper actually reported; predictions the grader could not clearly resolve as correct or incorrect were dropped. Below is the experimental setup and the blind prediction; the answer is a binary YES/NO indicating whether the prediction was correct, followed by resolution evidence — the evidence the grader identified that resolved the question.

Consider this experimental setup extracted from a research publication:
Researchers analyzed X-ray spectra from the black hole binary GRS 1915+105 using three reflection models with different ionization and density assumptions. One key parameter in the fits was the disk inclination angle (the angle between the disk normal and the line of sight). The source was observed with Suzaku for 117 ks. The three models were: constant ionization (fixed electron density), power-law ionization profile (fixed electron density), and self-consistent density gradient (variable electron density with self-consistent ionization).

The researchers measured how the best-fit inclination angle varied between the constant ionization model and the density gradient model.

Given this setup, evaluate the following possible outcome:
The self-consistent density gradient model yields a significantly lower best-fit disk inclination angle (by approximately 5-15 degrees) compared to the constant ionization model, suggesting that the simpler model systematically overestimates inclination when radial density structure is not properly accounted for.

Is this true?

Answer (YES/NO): NO